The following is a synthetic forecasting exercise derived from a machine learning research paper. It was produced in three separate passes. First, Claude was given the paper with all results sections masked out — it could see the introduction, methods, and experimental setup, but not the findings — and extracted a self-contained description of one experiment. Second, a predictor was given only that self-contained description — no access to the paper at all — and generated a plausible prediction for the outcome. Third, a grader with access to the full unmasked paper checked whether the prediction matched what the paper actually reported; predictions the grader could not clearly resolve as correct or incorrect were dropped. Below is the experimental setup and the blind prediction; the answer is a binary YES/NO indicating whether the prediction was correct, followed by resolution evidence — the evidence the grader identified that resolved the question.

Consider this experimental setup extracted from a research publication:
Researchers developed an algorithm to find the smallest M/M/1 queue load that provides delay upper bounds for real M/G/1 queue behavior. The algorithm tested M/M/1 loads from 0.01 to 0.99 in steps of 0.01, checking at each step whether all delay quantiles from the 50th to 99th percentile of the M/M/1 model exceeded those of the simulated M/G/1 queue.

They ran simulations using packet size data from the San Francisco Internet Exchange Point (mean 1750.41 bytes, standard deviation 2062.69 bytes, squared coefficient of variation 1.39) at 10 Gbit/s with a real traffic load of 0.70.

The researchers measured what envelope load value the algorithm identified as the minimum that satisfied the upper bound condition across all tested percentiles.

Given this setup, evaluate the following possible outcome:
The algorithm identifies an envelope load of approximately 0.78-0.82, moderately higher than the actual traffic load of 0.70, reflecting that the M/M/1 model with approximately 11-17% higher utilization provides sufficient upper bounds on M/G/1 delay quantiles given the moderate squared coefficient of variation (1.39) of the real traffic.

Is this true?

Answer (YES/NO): YES